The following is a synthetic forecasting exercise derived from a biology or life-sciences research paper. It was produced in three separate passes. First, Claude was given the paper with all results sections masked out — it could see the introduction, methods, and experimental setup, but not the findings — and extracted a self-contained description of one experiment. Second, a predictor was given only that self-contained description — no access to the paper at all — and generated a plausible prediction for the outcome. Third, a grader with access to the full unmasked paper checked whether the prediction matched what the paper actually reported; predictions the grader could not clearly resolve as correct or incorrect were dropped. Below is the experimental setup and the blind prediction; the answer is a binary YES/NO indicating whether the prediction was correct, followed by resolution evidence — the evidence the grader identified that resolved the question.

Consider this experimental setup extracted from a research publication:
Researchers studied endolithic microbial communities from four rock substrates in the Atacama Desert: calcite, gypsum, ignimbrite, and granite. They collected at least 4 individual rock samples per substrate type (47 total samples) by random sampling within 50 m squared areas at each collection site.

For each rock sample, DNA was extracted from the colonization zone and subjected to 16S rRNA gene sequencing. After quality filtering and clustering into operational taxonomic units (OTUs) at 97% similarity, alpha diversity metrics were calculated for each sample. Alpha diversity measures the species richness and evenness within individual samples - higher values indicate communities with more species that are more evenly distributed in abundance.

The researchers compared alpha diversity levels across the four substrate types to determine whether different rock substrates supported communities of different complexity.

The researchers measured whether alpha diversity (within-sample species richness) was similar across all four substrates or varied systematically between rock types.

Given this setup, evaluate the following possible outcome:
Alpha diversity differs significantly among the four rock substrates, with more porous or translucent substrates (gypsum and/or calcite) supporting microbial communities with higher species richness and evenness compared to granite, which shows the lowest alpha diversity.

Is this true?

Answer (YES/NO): NO